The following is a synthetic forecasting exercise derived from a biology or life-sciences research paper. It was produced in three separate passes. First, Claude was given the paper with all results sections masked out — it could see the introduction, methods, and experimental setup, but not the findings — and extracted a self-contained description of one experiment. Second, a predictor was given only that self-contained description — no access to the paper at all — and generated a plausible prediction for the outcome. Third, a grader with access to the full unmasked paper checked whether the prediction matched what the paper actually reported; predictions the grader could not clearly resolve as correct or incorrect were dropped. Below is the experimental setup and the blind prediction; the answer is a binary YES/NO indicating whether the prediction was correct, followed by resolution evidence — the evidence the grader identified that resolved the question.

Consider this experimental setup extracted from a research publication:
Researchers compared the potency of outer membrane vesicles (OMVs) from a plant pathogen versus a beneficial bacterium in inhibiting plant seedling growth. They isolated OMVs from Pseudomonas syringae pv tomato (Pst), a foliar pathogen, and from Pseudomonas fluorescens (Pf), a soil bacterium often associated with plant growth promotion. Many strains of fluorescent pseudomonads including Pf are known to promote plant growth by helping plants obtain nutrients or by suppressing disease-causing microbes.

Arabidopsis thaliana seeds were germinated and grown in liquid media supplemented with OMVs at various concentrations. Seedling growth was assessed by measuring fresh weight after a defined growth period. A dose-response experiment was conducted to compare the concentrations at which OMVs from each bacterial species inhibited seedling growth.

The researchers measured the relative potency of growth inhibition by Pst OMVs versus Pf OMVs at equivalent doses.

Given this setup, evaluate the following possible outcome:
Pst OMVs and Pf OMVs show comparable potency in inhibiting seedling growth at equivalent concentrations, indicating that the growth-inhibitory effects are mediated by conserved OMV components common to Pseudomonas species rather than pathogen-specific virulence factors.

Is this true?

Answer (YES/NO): NO